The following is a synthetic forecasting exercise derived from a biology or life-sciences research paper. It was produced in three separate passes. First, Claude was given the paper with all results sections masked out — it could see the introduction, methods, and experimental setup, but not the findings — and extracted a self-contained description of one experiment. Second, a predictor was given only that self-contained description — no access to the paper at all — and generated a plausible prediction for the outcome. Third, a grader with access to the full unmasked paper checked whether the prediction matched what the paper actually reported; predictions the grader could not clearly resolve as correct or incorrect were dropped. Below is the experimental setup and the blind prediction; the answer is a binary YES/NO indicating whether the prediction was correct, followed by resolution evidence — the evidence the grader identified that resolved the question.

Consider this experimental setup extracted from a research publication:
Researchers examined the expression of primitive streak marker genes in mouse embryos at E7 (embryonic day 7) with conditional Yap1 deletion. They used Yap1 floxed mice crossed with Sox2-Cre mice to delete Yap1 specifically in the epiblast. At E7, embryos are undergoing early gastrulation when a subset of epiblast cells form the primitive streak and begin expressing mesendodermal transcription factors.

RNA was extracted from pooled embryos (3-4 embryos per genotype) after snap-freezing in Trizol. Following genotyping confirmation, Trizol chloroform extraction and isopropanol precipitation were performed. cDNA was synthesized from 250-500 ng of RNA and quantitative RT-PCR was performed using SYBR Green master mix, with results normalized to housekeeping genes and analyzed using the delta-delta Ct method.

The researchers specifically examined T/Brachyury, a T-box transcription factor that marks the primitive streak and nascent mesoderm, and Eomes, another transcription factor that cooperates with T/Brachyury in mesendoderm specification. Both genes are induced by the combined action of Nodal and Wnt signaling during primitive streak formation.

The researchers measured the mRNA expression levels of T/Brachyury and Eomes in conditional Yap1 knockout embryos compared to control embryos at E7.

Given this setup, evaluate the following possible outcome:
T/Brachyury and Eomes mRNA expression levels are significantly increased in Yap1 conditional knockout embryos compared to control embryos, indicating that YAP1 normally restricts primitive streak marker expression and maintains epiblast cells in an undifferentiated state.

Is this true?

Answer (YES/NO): YES